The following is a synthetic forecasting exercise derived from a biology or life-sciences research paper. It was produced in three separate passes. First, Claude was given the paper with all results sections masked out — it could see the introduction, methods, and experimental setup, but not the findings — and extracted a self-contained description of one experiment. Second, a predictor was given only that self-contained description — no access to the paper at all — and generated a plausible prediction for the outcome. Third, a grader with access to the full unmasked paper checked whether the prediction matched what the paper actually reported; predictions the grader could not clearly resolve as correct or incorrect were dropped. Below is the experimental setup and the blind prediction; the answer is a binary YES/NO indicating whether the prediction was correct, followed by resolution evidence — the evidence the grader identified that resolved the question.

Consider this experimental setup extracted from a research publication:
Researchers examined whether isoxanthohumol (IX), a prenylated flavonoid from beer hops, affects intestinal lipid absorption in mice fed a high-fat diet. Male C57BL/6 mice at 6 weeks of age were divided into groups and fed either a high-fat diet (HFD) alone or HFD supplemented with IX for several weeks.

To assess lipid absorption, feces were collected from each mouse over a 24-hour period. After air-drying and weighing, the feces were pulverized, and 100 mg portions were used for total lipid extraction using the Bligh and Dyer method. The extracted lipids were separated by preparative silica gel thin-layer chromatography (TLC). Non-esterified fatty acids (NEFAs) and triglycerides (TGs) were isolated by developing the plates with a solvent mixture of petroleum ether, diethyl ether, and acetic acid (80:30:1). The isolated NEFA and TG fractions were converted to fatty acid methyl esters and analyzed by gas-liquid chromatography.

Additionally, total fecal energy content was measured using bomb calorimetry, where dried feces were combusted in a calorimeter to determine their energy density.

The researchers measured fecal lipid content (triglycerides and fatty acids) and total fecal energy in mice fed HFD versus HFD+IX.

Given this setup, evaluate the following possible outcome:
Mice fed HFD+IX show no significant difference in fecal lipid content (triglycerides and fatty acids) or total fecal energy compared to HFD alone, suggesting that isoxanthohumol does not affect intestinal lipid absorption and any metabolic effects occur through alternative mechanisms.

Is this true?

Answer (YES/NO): NO